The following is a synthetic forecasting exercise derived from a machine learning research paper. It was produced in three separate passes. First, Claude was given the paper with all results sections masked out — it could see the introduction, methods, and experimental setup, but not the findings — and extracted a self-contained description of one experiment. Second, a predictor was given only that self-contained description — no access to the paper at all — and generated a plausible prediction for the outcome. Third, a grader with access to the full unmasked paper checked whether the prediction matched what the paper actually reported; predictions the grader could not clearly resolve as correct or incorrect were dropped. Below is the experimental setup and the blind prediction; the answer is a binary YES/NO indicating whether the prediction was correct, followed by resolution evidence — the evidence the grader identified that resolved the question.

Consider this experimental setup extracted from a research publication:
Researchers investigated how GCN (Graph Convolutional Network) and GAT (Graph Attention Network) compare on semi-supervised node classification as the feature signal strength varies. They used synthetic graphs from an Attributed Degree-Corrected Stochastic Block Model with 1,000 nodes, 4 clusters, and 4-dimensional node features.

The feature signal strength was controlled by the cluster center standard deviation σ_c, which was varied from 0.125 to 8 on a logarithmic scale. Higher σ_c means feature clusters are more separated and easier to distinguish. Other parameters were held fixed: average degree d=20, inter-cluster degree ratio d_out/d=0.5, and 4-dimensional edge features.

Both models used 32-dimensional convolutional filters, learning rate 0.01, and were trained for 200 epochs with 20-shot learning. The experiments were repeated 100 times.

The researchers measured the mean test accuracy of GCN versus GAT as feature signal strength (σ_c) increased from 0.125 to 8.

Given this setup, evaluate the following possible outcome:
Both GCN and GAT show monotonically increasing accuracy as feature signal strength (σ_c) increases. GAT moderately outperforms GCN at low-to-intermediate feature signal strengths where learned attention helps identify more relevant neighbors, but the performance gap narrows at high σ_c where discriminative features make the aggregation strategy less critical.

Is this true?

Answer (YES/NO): NO